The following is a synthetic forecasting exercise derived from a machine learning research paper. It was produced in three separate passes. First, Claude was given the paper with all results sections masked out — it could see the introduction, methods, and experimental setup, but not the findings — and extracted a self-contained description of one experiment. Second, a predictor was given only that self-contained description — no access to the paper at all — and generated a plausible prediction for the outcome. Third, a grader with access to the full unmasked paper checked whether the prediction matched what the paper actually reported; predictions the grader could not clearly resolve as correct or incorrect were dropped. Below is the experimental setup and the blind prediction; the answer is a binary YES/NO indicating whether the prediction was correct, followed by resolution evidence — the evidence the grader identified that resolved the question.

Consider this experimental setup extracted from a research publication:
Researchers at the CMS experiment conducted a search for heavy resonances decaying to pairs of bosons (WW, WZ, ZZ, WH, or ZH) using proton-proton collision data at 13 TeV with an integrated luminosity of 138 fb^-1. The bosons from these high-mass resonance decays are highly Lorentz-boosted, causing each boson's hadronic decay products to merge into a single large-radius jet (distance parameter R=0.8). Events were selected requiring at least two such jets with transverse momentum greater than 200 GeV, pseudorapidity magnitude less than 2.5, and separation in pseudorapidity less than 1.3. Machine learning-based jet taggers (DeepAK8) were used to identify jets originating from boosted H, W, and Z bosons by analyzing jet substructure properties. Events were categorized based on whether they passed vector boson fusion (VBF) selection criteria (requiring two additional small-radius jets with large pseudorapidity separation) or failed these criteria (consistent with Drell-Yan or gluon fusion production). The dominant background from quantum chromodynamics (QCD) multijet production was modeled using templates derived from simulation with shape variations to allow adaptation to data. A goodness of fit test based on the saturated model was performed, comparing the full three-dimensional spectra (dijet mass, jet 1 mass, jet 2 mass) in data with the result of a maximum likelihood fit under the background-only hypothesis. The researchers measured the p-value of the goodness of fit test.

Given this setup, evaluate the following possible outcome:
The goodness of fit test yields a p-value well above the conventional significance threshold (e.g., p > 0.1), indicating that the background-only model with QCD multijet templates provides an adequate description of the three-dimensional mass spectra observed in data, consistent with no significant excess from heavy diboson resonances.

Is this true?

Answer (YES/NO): YES